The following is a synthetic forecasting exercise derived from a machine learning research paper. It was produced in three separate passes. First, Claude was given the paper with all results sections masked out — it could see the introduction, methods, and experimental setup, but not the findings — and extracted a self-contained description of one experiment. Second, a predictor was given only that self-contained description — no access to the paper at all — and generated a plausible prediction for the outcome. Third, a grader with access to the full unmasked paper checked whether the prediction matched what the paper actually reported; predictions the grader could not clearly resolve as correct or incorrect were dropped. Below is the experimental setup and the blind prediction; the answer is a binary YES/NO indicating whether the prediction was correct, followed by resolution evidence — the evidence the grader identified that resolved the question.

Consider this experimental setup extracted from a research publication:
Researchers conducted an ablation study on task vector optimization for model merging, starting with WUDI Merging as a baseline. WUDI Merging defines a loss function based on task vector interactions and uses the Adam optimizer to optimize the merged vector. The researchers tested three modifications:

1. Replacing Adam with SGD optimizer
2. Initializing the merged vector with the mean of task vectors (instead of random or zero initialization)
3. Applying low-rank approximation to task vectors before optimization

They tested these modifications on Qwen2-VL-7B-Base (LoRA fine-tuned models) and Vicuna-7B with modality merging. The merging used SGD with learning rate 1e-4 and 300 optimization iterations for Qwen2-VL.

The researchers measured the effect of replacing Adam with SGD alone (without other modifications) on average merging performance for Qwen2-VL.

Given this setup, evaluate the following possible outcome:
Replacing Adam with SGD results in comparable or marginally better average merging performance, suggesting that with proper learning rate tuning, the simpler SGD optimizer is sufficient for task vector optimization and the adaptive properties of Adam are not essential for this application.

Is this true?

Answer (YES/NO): NO